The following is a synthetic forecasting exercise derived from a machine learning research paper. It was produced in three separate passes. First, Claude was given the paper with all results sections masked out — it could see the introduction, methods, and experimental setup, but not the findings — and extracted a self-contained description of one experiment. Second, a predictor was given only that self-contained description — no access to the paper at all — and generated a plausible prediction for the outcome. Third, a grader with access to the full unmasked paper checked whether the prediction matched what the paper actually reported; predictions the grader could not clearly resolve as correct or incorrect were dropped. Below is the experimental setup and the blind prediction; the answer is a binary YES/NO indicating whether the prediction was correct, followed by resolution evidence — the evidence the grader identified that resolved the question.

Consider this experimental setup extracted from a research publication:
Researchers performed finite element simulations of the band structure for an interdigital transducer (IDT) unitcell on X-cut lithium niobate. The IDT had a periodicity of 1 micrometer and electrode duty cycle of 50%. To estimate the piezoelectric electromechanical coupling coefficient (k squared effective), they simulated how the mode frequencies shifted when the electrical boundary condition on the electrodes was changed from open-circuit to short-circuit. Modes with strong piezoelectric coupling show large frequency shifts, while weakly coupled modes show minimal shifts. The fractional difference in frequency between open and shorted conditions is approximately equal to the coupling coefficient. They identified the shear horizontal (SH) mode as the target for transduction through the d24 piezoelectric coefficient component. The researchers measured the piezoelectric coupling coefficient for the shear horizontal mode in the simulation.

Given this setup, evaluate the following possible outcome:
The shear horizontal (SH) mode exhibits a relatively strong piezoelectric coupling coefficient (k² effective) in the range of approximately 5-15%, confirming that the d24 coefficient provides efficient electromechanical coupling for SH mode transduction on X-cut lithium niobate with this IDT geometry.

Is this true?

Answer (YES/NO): YES